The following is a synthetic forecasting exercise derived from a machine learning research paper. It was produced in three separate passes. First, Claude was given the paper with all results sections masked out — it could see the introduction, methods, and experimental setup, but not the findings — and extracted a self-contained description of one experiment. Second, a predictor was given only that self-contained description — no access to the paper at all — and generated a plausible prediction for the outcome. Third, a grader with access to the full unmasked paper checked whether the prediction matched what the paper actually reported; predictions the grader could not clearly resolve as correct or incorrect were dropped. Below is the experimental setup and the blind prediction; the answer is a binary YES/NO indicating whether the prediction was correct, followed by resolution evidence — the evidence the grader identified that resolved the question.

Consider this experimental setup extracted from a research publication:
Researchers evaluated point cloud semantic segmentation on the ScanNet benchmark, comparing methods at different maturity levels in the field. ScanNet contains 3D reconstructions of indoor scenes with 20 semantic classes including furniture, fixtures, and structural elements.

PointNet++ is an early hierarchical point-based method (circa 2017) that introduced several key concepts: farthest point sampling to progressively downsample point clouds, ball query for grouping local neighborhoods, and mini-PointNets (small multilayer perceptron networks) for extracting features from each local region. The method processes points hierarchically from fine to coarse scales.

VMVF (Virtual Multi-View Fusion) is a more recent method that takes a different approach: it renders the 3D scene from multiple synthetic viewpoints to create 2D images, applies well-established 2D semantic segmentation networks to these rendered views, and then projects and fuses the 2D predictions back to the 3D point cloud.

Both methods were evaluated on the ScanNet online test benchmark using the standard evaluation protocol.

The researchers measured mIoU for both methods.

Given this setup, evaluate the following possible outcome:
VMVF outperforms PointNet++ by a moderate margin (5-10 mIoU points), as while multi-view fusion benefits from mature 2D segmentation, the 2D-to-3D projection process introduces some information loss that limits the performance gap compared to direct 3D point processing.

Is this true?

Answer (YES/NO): NO